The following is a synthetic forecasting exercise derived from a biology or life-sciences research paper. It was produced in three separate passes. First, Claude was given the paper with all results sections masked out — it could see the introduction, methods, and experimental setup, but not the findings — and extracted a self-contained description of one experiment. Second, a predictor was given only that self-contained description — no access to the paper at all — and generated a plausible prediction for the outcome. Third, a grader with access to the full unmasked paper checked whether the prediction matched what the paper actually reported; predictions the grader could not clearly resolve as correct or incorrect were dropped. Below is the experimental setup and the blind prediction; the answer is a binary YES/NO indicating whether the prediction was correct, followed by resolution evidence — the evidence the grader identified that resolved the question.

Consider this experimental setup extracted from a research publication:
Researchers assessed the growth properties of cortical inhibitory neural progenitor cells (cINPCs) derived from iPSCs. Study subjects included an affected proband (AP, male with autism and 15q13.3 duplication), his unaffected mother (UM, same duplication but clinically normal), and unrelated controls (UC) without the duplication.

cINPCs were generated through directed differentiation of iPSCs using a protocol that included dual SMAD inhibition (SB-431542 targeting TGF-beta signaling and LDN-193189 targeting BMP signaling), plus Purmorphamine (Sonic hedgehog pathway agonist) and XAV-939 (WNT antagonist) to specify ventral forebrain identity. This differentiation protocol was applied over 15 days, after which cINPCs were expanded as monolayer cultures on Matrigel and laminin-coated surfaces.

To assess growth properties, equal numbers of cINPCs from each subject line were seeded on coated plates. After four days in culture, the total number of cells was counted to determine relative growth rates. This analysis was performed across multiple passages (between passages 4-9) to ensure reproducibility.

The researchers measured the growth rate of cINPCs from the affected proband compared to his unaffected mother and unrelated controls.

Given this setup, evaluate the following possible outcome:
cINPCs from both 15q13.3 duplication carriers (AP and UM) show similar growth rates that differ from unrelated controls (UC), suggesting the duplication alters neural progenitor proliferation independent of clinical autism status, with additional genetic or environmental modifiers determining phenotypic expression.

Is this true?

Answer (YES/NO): NO